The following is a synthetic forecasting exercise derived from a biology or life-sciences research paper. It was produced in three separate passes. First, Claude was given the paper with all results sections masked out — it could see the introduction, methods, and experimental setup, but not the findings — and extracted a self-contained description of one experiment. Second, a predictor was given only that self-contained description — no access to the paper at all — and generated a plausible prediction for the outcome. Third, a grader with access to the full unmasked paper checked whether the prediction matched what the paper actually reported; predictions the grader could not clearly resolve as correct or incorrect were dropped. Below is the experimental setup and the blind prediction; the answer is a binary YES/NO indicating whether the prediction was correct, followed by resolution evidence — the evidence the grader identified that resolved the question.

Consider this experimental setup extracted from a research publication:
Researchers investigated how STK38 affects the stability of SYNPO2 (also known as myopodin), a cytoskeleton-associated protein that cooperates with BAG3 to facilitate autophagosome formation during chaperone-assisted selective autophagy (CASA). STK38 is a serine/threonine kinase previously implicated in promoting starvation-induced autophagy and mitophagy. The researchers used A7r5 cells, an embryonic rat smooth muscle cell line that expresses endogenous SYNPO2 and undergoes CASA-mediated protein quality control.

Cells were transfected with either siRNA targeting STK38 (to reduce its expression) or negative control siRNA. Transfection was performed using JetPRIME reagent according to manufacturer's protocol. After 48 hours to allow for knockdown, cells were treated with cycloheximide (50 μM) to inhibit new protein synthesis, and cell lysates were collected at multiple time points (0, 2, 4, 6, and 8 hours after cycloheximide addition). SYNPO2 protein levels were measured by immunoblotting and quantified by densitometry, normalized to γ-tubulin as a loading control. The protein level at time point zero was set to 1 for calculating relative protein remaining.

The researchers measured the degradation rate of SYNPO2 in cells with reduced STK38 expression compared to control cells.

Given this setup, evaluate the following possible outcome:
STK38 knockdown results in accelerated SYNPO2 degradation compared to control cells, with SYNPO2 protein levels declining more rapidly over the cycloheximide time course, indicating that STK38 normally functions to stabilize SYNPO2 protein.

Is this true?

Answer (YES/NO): YES